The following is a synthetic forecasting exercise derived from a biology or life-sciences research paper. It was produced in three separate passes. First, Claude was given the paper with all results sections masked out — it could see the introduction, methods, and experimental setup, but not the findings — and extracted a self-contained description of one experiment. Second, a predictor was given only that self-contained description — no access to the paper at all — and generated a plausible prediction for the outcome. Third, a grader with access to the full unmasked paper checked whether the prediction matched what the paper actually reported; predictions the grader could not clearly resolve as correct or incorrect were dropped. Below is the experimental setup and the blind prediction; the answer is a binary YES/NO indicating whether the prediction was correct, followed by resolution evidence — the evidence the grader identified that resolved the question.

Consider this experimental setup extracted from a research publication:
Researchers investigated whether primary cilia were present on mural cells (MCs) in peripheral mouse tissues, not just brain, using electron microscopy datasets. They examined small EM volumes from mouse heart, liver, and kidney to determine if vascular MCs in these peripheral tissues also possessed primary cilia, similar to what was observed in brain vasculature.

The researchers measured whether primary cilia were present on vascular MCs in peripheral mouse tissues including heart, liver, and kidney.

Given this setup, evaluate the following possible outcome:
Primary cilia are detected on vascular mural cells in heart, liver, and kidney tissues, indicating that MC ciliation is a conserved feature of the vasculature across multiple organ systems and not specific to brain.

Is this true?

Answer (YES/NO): YES